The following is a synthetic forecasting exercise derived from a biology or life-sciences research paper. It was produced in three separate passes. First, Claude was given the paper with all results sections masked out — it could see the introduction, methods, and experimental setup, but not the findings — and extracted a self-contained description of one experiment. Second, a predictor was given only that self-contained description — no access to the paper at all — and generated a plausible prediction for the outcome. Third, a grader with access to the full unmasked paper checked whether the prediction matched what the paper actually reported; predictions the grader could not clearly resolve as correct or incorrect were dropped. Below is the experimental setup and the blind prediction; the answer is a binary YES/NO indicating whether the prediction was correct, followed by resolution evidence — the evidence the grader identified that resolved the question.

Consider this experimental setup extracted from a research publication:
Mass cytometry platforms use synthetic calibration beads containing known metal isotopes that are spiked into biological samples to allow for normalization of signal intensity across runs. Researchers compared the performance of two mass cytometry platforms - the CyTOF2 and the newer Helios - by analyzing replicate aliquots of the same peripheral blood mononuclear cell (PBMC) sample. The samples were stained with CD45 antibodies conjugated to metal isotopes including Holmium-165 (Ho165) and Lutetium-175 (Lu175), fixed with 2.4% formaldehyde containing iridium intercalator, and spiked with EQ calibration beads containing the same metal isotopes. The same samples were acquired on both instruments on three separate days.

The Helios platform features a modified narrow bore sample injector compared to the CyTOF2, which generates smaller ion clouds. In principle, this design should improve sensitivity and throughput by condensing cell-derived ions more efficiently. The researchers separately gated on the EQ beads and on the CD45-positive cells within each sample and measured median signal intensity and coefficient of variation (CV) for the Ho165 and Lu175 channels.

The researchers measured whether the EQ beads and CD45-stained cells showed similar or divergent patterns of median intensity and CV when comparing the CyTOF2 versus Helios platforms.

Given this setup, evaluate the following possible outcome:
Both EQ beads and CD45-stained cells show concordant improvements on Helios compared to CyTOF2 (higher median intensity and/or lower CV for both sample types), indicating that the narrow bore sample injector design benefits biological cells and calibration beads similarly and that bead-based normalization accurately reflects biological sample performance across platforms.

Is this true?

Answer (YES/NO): NO